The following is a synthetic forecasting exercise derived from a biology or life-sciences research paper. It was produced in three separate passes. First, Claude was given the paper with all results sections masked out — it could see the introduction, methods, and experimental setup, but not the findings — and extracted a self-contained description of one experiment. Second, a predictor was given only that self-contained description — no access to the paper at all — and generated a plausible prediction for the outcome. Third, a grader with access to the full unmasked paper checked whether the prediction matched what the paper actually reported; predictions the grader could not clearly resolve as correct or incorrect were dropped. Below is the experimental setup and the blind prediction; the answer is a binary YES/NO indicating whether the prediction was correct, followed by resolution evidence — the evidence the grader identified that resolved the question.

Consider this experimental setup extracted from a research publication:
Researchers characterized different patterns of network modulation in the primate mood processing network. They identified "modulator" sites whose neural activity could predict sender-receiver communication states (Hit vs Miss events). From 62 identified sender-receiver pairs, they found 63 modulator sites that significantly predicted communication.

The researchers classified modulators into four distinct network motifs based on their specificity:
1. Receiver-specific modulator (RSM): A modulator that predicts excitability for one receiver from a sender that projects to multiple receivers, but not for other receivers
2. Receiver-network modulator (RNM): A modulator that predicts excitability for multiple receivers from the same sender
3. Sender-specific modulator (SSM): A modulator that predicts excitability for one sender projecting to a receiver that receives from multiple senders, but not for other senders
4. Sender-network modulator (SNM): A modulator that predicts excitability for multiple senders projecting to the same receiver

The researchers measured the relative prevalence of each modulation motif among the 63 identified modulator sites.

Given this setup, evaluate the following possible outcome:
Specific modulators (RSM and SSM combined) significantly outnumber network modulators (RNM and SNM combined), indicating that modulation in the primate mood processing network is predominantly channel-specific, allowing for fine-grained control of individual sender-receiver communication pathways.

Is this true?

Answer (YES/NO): YES